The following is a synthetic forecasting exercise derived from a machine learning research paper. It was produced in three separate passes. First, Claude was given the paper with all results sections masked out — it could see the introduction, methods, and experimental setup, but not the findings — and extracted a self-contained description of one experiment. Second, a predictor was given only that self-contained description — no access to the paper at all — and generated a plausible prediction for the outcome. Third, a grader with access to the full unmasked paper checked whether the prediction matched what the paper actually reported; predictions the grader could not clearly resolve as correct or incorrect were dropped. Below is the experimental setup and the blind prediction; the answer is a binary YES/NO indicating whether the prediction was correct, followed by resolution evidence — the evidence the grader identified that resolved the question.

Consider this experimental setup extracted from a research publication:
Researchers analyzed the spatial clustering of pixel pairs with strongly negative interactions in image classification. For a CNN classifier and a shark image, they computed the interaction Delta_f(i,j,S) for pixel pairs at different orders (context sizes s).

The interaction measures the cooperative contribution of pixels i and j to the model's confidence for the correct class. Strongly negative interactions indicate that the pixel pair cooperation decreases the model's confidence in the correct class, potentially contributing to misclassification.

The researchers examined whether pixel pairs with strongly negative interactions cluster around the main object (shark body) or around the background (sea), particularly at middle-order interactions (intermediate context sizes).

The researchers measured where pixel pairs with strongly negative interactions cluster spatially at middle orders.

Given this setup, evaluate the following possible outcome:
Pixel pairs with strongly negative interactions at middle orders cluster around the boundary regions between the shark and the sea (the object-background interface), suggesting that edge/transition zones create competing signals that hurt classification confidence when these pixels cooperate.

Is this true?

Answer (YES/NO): NO